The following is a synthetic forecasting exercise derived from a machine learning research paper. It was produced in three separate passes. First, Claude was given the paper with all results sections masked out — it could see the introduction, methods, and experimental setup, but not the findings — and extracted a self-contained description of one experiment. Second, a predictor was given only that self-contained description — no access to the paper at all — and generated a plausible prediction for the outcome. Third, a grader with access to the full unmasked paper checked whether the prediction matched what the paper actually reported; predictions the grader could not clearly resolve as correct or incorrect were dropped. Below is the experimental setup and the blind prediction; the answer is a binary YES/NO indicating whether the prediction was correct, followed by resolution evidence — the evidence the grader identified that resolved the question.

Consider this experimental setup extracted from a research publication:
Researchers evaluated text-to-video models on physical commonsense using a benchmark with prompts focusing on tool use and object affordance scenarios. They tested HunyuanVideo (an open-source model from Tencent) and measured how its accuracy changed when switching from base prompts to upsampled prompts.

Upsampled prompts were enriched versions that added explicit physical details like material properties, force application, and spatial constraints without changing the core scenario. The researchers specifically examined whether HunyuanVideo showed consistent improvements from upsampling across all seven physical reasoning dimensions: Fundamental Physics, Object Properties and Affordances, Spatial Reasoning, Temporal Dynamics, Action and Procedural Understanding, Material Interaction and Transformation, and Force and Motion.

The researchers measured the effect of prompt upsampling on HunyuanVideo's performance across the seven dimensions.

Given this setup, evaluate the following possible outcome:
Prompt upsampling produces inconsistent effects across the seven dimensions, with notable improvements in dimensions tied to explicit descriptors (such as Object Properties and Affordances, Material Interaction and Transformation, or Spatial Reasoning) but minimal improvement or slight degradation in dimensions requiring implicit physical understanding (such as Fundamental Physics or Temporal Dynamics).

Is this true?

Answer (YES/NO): NO